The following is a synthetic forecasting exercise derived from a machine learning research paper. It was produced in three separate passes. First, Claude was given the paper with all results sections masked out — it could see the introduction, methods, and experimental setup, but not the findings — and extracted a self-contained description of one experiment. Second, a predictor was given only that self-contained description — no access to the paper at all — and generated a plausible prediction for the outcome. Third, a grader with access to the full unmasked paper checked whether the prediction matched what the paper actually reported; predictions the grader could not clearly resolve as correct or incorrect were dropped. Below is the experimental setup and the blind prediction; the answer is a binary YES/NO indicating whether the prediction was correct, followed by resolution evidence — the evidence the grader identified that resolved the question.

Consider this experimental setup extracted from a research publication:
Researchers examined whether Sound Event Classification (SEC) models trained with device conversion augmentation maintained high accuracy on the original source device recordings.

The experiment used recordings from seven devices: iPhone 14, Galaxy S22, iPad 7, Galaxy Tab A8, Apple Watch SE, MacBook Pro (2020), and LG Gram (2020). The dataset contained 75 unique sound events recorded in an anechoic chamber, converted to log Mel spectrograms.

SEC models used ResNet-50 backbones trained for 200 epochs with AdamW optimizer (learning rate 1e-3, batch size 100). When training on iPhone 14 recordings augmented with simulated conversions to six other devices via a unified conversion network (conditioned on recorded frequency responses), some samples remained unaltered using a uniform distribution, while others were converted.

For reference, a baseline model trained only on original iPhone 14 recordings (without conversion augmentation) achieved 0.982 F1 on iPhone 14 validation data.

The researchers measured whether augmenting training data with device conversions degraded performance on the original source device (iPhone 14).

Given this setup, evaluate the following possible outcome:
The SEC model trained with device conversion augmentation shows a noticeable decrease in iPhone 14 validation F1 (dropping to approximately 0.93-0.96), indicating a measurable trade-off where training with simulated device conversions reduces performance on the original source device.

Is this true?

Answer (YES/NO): NO